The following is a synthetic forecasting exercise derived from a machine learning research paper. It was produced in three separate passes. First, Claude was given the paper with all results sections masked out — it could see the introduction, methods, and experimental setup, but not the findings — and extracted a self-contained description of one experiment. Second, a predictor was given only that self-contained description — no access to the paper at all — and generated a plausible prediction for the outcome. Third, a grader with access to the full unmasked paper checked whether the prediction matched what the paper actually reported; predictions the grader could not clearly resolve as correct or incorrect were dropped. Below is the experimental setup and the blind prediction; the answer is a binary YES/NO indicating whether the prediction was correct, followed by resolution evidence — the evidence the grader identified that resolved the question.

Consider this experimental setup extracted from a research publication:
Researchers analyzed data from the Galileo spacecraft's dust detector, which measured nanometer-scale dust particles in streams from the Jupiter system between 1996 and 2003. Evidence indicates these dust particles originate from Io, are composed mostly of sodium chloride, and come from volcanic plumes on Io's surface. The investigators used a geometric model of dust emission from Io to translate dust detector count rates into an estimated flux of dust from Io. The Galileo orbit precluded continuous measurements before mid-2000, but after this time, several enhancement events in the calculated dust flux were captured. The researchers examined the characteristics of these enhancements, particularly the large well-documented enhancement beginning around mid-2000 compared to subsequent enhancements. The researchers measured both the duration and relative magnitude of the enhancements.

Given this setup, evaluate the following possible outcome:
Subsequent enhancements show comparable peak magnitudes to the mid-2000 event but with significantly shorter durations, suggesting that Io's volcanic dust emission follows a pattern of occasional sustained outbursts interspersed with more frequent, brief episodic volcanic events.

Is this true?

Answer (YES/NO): NO